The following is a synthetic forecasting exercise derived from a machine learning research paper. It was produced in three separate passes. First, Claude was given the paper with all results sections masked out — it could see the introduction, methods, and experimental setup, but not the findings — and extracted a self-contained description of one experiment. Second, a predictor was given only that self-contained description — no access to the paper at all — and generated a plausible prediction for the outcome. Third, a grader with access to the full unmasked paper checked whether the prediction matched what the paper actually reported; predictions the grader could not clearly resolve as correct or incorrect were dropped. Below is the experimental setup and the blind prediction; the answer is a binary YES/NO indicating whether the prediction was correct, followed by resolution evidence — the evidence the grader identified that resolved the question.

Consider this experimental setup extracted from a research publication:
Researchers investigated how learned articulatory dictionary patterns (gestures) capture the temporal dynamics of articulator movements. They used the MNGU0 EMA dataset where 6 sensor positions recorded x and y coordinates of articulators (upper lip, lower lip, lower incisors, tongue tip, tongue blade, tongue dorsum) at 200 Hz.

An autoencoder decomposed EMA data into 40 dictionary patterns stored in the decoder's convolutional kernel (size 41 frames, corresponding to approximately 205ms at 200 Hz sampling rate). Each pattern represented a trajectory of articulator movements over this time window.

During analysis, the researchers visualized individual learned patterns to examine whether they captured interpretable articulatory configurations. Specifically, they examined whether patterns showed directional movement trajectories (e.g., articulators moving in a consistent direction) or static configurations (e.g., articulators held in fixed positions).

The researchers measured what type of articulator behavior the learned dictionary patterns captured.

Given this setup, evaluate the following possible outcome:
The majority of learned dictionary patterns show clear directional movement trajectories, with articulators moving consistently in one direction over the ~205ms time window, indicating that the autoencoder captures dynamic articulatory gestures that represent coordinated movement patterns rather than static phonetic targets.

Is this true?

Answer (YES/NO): NO